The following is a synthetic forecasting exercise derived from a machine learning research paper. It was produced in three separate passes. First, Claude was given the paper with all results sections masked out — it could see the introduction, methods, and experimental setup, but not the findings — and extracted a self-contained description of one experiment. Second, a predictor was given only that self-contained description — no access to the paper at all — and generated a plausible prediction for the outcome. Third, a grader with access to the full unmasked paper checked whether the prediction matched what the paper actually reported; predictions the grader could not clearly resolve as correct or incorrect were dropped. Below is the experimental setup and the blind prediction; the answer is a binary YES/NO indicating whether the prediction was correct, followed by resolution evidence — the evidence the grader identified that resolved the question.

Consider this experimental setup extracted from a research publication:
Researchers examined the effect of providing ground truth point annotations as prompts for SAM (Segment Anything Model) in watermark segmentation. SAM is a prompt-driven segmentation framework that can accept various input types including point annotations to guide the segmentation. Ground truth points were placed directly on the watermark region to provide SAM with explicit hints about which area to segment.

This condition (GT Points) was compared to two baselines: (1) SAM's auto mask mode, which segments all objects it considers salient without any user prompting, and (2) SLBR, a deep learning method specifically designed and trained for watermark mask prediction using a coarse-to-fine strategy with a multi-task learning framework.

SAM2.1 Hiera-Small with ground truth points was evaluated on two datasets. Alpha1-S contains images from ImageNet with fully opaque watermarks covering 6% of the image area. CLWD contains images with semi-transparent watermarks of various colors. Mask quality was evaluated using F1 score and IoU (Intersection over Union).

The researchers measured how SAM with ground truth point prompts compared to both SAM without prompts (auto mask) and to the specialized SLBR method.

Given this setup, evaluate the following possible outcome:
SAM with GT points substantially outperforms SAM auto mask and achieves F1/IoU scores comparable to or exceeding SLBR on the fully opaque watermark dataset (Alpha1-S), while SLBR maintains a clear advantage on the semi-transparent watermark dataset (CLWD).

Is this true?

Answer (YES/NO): NO